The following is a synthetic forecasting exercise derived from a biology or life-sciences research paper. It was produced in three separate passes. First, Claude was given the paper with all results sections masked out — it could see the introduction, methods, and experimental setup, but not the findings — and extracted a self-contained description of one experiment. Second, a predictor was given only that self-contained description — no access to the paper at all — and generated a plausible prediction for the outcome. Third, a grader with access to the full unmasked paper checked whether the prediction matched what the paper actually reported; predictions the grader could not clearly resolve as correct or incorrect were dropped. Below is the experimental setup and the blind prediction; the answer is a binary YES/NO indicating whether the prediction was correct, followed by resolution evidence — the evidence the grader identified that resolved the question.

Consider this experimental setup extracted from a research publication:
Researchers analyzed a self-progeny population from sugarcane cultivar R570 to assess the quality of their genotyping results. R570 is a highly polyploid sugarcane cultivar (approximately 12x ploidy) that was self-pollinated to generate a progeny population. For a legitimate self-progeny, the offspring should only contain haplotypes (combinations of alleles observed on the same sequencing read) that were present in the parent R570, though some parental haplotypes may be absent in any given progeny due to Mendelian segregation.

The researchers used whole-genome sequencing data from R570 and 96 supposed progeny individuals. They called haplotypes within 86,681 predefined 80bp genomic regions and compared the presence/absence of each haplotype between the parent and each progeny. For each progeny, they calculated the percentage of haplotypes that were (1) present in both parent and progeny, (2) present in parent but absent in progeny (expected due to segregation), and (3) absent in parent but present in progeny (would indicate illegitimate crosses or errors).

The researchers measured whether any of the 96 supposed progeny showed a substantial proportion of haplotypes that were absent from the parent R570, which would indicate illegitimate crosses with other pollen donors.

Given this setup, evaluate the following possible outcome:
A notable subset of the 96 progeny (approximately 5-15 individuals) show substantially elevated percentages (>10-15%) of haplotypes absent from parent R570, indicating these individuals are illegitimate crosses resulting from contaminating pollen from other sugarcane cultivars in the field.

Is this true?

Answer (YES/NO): NO